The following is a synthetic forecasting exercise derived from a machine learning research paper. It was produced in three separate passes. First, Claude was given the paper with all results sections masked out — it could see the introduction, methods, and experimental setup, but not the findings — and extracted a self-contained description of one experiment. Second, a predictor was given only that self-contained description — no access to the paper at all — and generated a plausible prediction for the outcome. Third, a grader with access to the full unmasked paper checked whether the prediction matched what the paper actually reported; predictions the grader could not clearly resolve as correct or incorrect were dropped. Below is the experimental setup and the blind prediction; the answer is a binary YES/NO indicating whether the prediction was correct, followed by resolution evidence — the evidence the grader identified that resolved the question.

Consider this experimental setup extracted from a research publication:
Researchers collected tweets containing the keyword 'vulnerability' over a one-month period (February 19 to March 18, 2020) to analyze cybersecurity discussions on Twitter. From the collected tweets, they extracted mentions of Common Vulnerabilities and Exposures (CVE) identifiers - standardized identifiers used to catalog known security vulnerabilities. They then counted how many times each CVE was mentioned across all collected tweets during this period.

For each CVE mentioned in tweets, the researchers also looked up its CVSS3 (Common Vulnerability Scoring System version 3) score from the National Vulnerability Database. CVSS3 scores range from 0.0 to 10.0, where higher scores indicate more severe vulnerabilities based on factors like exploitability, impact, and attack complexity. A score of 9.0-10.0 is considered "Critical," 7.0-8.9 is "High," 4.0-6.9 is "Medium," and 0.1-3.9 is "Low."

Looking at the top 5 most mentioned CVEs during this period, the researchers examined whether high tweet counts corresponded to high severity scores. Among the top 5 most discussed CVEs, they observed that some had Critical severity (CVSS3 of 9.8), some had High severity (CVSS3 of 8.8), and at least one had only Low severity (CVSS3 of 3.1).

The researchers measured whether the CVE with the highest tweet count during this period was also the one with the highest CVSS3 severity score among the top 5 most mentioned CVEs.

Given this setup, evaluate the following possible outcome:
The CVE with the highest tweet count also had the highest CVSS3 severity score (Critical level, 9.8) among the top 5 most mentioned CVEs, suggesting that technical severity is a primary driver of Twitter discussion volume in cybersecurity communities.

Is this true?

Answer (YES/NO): NO